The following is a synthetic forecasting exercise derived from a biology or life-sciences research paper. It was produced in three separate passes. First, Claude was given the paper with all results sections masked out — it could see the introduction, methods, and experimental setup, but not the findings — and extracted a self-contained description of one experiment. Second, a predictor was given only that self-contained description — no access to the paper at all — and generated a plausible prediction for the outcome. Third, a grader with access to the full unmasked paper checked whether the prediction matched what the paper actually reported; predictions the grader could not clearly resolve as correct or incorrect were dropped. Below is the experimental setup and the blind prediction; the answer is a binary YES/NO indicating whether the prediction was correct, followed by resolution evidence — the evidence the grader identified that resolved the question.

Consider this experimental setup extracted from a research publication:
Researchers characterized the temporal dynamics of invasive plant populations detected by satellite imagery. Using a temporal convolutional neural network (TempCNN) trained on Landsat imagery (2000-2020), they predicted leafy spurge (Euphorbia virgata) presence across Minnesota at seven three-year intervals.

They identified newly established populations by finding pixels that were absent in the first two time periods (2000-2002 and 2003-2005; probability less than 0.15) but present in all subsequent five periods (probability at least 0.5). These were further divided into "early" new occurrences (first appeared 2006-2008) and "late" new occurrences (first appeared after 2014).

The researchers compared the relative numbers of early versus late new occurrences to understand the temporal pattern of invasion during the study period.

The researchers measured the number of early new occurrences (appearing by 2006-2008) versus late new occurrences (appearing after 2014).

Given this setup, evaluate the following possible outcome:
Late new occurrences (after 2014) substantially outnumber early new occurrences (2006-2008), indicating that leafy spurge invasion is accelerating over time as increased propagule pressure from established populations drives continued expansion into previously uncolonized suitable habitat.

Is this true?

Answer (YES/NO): YES